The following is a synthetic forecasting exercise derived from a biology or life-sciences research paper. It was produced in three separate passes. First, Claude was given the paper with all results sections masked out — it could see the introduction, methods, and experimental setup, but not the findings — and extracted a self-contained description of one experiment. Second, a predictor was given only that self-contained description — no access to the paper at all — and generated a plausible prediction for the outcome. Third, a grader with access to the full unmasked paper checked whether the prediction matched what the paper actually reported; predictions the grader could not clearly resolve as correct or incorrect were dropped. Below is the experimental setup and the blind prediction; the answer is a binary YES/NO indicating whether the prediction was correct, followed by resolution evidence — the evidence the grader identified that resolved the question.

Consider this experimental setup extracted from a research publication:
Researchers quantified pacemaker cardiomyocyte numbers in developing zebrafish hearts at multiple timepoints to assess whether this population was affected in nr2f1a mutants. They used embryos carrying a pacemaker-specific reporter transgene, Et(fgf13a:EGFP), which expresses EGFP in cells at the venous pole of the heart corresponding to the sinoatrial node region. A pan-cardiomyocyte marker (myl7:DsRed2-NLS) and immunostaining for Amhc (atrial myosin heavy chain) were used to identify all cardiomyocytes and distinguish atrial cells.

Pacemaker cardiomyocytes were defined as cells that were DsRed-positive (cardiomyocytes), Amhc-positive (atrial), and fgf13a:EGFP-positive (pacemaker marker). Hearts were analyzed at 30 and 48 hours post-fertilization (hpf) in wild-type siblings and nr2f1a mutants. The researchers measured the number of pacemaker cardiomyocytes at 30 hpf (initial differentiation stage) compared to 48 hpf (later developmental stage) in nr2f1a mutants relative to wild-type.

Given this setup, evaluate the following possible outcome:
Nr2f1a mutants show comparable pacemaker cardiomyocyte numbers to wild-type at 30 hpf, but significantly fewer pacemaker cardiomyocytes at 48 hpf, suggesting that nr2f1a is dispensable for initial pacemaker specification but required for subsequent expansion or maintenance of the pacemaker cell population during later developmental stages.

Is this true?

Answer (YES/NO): NO